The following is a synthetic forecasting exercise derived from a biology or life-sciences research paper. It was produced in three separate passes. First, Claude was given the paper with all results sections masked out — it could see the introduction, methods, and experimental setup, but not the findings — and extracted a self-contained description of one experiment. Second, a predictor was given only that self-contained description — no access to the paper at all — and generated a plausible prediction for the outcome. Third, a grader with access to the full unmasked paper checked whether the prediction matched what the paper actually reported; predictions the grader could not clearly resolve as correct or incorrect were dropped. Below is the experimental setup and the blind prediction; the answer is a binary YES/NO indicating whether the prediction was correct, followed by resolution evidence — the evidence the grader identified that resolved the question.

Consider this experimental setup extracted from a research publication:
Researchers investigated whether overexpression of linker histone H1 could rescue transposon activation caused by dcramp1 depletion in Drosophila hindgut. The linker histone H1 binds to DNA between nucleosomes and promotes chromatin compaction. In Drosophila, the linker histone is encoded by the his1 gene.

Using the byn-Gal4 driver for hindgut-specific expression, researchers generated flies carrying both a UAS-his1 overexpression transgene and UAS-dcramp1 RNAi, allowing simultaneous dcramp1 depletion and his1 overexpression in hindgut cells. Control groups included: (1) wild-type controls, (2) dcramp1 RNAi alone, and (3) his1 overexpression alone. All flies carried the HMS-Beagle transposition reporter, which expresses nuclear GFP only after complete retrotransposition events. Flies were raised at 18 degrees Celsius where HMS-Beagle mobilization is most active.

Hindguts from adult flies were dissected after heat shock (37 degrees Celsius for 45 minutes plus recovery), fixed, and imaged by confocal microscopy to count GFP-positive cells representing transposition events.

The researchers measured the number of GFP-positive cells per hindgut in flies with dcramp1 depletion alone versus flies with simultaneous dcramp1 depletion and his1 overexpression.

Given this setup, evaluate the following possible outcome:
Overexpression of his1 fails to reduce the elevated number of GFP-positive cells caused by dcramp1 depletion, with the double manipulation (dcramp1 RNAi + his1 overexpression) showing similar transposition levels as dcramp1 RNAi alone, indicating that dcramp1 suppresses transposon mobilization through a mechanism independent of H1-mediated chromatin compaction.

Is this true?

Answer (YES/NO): NO